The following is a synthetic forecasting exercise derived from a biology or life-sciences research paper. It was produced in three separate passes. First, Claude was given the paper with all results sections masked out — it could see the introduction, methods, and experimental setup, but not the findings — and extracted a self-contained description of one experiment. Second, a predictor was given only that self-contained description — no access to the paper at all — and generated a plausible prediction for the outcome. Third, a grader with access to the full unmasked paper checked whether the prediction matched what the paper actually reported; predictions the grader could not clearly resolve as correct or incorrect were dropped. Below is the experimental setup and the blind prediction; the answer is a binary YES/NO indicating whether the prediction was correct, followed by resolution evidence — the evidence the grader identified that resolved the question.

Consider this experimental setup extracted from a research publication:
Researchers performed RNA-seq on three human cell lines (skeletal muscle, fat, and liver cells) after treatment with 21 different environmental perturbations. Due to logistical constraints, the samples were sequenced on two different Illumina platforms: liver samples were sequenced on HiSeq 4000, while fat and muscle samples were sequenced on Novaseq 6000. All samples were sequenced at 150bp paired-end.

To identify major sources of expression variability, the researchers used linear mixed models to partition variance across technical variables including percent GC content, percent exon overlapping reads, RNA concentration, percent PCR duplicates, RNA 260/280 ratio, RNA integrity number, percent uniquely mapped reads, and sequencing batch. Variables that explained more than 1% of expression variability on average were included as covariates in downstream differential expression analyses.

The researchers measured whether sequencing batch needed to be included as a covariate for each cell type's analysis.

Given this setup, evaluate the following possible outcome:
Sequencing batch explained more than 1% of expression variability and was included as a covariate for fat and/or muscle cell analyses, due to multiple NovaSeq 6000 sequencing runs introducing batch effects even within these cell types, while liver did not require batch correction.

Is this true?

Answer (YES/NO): NO